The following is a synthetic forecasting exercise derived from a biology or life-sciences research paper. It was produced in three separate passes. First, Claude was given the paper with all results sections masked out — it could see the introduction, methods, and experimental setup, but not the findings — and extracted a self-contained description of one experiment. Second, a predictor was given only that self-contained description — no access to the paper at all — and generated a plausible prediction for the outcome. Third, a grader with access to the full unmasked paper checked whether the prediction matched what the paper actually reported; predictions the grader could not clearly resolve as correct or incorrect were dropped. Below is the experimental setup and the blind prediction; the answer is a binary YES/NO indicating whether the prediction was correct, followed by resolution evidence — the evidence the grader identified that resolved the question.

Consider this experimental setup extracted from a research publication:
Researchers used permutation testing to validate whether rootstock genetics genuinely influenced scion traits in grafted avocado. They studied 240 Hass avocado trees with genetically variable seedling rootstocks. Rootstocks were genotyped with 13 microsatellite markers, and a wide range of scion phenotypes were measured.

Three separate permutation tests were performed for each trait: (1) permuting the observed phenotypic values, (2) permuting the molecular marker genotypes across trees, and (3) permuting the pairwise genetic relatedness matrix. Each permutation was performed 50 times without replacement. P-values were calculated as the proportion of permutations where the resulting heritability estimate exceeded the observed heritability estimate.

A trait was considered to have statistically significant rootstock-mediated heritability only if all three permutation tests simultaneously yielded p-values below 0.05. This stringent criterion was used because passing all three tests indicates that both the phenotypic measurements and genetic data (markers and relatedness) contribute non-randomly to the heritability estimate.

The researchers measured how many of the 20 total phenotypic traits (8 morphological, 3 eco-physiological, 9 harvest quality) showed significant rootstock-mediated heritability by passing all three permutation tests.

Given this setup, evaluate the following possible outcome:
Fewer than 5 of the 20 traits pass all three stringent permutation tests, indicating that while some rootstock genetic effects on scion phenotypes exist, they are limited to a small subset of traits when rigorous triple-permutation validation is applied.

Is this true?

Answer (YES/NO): NO